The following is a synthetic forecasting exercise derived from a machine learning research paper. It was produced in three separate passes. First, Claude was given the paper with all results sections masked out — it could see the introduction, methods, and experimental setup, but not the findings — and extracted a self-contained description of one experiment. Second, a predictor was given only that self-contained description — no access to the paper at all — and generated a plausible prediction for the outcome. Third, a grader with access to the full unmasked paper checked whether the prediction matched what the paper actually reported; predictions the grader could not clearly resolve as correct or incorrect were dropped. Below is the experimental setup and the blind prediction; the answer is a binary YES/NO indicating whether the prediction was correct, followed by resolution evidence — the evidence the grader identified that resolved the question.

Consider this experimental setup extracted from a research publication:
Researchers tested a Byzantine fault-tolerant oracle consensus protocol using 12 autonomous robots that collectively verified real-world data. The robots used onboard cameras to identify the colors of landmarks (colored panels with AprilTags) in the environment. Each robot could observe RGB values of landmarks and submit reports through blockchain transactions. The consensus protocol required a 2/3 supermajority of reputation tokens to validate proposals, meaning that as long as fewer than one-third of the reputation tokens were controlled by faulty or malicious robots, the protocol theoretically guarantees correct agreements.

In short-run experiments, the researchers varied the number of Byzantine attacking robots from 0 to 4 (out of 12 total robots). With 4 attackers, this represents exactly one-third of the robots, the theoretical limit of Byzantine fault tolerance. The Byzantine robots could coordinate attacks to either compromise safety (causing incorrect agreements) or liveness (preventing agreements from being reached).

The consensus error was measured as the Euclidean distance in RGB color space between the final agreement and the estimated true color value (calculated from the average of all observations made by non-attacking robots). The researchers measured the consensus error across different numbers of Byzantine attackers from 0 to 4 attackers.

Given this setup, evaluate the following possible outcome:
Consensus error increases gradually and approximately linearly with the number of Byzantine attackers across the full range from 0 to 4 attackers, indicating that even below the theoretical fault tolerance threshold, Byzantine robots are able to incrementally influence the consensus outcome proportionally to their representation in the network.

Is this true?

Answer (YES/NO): NO